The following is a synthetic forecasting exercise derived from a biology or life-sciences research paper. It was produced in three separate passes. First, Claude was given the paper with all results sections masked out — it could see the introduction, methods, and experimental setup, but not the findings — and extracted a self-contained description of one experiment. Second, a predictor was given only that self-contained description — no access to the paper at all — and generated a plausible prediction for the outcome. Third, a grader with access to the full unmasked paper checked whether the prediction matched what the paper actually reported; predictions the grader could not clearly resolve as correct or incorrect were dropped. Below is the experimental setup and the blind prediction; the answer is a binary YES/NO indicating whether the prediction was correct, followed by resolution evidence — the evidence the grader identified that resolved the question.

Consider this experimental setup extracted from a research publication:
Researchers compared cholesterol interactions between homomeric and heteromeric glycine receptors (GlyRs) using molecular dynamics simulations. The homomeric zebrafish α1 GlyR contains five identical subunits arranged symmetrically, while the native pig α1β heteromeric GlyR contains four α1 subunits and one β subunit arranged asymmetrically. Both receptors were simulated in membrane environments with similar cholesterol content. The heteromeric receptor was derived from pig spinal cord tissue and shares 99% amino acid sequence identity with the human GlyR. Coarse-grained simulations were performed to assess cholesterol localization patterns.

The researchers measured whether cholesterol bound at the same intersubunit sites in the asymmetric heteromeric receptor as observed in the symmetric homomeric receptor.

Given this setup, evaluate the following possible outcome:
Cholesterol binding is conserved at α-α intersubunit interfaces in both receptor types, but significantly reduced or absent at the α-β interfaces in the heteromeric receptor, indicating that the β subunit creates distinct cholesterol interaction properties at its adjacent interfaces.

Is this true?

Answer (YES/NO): NO